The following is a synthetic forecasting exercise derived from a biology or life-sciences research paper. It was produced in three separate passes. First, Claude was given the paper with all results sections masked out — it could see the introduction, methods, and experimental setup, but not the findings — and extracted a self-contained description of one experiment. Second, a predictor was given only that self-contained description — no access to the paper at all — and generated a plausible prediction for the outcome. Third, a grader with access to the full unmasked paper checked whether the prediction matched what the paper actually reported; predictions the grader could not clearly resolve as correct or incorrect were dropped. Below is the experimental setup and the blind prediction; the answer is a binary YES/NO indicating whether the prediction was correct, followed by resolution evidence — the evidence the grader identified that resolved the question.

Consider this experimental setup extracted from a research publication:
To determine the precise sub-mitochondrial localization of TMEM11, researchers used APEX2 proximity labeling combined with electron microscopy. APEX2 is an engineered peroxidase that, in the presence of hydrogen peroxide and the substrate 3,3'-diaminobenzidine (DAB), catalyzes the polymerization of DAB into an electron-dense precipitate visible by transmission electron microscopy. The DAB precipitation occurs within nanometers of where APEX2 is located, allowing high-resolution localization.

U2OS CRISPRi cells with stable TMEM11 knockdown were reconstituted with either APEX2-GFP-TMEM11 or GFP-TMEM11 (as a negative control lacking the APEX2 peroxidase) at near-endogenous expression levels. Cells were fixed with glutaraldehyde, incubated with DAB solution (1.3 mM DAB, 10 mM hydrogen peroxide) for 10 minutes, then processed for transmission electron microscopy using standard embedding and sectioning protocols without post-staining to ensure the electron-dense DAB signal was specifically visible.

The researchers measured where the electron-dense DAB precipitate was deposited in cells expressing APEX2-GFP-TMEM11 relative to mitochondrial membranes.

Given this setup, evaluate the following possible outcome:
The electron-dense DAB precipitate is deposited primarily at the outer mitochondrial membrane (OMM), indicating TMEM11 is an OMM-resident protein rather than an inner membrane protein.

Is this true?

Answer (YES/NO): YES